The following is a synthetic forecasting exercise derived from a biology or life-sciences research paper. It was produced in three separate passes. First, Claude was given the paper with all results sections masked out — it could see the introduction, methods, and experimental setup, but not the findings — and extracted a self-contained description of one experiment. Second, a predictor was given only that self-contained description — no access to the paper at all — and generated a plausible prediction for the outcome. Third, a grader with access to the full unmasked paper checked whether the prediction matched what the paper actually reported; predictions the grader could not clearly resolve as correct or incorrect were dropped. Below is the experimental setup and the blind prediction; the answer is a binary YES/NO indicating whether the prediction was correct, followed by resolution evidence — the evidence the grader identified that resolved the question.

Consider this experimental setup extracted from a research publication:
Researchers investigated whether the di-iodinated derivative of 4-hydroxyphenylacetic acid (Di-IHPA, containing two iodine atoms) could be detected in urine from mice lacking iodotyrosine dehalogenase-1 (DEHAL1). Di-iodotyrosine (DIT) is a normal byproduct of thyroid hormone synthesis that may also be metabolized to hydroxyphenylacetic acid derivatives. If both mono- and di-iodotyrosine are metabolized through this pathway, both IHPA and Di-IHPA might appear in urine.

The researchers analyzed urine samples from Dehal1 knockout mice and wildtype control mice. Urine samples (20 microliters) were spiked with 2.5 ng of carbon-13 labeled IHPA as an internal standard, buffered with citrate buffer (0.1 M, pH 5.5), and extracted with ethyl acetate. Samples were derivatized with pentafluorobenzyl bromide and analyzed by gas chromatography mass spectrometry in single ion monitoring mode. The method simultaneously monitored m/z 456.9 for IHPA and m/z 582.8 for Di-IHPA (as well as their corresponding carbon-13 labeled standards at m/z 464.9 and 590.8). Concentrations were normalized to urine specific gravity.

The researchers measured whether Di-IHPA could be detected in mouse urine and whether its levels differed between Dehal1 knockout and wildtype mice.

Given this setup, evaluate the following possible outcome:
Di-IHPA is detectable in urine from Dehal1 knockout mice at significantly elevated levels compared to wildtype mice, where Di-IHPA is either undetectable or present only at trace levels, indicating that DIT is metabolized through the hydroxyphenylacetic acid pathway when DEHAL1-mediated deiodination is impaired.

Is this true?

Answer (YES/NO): YES